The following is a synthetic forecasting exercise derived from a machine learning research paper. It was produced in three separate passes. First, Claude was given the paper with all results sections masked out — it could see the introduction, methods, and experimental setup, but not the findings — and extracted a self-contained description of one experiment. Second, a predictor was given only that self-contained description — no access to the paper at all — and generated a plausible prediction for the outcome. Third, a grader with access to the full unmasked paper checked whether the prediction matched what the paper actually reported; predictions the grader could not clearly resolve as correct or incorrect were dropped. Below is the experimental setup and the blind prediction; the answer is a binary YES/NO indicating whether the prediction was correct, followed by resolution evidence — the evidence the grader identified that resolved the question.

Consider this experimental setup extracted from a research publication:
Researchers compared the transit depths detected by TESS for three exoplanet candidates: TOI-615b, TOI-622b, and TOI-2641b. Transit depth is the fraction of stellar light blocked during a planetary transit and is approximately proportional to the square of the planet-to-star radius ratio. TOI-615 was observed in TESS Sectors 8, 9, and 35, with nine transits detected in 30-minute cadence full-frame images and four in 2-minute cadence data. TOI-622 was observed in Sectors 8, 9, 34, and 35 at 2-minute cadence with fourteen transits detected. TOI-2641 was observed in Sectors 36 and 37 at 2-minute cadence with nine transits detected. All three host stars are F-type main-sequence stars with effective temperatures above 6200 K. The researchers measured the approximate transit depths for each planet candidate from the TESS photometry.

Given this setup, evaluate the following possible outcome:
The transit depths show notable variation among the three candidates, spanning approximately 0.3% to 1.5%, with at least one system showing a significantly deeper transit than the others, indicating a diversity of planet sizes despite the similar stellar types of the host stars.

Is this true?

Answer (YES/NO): NO